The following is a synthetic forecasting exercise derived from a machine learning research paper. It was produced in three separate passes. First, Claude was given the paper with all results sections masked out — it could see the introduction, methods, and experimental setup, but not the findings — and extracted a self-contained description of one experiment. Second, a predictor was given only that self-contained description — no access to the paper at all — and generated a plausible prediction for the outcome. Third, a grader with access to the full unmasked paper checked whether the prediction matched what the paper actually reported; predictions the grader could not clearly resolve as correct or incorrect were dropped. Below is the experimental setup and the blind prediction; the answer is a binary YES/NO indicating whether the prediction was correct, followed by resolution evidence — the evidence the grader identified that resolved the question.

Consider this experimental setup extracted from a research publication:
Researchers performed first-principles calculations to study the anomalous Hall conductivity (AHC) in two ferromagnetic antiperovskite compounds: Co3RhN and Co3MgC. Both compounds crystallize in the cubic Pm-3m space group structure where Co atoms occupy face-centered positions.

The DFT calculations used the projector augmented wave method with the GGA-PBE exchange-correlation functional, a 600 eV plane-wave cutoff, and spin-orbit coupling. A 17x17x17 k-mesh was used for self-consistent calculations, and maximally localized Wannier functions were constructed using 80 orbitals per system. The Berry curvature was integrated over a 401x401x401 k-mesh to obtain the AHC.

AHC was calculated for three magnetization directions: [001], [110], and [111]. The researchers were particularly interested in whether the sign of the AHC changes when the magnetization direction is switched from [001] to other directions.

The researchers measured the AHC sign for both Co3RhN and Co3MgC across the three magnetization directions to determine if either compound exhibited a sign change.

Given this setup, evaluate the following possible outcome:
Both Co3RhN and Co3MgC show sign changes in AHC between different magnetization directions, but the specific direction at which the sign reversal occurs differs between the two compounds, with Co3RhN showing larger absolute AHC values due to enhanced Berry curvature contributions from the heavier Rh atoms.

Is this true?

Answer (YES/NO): NO